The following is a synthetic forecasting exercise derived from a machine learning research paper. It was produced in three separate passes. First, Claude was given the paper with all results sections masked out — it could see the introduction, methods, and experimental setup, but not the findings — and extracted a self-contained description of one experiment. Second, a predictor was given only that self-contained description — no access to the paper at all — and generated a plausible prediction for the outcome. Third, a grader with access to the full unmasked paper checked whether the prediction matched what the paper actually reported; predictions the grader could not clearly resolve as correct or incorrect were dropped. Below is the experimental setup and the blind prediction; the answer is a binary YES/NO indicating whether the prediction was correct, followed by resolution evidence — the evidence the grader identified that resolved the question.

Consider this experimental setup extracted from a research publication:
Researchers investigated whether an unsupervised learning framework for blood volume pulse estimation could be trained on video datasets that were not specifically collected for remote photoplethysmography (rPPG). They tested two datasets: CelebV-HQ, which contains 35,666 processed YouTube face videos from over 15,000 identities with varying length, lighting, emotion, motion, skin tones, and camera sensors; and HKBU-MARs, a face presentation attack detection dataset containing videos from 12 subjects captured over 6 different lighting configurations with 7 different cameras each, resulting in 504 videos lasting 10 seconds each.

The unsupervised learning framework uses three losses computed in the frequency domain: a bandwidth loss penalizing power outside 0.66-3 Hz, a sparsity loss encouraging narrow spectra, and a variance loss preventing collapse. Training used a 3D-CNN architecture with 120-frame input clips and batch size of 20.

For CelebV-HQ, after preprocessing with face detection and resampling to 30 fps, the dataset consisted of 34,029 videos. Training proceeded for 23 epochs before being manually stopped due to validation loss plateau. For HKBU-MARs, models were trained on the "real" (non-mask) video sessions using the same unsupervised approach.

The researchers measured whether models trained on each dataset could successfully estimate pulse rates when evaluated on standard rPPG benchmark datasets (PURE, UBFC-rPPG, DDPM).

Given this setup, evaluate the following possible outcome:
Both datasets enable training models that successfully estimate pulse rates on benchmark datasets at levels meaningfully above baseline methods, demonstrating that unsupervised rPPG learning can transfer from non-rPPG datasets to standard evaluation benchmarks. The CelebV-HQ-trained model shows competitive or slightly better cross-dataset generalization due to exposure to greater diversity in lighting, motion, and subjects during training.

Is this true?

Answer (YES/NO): NO